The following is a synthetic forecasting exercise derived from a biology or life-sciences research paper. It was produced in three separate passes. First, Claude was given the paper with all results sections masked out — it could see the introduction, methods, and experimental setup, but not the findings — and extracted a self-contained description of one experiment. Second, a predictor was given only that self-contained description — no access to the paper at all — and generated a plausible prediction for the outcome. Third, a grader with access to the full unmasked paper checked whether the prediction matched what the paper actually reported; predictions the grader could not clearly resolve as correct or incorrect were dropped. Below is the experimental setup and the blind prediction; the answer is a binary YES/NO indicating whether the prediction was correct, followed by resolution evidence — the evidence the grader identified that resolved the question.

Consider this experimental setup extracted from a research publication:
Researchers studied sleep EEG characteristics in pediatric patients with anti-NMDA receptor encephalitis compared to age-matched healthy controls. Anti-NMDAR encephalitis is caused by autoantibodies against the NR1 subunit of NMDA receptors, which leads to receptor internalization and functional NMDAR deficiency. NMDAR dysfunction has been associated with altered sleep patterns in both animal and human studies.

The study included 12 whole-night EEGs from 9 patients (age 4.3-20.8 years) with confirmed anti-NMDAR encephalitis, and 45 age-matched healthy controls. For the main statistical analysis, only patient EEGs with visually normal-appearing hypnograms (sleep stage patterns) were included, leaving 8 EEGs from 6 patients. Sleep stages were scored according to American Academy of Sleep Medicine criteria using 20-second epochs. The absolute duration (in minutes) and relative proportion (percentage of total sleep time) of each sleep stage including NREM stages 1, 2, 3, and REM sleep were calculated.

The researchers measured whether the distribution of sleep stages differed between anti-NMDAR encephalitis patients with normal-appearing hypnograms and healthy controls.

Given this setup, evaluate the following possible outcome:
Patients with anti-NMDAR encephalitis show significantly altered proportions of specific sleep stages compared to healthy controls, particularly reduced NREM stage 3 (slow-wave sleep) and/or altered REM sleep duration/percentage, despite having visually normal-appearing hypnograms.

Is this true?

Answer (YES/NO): NO